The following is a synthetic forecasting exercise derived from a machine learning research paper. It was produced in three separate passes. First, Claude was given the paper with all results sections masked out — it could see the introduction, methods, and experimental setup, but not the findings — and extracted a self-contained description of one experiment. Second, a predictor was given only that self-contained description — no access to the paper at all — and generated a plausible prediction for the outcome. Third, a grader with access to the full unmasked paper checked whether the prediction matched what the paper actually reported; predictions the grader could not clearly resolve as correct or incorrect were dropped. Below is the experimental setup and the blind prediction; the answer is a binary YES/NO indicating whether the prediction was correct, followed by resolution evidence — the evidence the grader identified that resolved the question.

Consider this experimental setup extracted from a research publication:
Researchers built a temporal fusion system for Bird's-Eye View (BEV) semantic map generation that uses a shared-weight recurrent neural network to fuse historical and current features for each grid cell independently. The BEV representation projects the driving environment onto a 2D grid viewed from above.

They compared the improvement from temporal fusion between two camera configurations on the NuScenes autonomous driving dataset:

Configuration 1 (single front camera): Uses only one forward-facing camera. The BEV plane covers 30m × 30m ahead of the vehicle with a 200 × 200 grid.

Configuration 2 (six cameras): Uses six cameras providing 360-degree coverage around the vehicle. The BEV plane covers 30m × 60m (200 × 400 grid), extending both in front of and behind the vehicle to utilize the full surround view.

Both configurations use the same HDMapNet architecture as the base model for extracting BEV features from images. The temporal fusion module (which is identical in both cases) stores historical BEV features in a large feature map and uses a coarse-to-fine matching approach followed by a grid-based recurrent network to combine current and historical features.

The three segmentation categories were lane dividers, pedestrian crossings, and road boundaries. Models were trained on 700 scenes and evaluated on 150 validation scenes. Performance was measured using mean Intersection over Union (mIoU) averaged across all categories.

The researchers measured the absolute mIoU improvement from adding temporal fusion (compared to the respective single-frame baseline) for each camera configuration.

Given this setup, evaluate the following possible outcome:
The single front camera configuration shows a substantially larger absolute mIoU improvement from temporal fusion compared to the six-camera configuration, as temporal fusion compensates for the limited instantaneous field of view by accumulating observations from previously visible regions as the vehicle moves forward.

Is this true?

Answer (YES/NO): NO